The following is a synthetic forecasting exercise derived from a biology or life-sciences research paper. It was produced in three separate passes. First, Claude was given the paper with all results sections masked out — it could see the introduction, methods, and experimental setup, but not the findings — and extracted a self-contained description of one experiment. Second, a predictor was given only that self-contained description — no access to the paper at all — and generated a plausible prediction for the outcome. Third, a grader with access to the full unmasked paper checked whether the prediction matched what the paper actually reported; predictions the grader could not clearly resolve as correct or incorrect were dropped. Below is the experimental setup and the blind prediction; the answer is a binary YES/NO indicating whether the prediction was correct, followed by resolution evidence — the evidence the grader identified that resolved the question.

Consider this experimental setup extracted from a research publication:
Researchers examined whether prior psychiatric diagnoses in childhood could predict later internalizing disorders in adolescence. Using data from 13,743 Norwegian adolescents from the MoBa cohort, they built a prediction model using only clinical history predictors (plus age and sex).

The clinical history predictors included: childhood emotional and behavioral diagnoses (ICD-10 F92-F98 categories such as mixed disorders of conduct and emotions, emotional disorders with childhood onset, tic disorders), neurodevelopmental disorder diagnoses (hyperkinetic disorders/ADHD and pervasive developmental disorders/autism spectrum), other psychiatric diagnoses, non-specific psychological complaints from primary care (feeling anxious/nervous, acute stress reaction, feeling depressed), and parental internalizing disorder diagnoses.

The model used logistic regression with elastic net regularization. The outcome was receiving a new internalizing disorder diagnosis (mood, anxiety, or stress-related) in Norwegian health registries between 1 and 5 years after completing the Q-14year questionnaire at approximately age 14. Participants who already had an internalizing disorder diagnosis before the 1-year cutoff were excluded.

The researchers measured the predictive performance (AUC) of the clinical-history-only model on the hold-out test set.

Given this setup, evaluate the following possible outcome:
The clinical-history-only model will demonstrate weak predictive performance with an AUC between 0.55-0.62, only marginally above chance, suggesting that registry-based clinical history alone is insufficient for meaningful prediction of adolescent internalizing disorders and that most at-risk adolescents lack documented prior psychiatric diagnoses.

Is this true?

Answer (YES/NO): NO